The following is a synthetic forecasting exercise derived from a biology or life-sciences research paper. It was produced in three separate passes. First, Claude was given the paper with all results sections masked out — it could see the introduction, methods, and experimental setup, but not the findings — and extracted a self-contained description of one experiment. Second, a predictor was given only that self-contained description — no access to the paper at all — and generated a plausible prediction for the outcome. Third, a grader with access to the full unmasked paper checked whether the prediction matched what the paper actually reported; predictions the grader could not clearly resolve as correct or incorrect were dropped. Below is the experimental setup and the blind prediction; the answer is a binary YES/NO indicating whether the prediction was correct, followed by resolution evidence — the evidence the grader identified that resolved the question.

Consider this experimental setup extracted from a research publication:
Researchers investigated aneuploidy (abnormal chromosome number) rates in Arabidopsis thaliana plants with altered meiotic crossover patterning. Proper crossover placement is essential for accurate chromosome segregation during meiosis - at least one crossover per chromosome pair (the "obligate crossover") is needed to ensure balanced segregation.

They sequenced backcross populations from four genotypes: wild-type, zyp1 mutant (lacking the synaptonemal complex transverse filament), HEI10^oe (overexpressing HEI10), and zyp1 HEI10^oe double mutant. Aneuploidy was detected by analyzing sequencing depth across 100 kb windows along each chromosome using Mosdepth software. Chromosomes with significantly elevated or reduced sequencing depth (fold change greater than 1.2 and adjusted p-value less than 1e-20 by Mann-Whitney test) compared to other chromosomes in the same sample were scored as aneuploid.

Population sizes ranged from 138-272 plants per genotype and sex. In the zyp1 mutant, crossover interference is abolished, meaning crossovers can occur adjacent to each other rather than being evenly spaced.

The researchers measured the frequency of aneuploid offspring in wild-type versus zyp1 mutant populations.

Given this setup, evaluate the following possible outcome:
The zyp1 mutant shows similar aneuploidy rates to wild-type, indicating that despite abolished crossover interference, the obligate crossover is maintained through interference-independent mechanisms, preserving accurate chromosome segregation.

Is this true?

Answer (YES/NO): NO